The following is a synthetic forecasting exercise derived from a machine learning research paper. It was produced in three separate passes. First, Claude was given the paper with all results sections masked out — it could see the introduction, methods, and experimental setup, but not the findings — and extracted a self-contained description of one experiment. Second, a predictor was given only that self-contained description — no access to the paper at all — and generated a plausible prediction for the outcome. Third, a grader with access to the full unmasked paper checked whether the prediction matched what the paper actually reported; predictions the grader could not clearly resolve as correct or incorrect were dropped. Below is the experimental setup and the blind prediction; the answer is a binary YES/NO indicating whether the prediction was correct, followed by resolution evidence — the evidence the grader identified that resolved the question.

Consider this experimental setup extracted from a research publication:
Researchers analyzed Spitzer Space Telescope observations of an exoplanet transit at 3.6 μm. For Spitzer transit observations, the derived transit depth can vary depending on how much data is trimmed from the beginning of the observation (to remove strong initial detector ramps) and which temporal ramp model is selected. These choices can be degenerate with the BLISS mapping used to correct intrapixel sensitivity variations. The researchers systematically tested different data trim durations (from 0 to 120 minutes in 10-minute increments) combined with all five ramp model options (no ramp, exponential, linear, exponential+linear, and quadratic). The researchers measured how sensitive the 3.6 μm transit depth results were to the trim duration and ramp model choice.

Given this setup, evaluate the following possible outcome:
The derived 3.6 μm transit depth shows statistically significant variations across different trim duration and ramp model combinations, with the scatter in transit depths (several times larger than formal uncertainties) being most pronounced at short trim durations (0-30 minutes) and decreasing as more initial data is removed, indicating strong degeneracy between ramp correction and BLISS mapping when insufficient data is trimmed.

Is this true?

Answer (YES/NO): NO